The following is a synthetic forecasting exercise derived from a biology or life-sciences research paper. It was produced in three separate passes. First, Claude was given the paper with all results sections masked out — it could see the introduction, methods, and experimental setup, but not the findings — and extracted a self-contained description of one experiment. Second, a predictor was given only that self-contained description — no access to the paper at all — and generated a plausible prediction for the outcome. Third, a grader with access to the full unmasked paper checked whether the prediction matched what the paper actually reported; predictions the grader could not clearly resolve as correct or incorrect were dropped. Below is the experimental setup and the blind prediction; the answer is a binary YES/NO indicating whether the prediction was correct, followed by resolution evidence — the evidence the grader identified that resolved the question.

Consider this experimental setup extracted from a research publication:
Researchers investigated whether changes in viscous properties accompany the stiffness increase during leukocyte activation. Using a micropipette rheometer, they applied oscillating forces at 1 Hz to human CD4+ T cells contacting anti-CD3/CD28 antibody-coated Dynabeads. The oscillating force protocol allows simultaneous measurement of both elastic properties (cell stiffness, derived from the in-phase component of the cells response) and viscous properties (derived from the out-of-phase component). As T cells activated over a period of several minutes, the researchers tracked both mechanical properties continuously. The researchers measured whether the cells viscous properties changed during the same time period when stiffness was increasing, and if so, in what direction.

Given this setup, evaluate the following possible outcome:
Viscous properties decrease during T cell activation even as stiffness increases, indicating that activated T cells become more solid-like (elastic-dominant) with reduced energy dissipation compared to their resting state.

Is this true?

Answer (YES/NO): NO